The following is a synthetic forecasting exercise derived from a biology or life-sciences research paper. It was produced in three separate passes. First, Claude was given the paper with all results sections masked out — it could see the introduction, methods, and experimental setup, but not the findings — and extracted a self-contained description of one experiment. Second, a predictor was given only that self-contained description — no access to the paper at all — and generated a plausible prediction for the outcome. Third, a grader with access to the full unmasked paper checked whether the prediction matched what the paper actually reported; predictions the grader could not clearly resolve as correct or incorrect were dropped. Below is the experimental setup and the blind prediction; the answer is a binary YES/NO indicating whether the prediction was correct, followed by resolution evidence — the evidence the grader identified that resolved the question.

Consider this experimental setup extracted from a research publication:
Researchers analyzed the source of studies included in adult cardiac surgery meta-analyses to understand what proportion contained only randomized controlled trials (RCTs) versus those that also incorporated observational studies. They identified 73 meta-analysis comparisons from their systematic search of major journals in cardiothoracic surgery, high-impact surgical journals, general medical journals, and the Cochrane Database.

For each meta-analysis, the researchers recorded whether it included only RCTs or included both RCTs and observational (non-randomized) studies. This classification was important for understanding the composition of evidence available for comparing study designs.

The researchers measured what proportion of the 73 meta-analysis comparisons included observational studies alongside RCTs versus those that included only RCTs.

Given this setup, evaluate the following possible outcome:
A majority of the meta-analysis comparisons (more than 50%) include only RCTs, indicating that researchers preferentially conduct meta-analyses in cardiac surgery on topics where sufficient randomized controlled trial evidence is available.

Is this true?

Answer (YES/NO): YES